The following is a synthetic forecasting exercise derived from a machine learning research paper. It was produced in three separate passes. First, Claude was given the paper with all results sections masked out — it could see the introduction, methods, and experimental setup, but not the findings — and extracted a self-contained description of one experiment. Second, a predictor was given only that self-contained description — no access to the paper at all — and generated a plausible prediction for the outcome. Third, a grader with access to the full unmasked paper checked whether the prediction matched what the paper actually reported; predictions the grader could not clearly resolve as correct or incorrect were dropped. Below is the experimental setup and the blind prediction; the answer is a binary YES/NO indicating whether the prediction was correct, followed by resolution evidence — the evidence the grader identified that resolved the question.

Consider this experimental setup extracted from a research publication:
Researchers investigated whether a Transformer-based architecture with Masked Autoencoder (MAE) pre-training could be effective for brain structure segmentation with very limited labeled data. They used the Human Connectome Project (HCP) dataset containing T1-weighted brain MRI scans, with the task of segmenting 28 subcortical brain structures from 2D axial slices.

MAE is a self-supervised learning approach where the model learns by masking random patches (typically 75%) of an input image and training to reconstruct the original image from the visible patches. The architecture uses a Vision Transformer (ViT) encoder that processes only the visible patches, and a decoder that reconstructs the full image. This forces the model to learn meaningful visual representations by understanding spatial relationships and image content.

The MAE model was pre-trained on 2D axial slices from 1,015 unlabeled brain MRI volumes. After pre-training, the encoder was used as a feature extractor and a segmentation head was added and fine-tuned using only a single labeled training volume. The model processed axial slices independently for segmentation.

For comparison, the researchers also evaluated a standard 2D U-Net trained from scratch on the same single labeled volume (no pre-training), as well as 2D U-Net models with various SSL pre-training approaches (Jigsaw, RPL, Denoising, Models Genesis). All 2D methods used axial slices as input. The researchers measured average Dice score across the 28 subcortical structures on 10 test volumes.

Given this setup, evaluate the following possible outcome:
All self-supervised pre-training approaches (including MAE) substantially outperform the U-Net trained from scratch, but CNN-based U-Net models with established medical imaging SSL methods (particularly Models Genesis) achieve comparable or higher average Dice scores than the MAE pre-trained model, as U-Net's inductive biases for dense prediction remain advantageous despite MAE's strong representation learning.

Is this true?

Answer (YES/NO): NO